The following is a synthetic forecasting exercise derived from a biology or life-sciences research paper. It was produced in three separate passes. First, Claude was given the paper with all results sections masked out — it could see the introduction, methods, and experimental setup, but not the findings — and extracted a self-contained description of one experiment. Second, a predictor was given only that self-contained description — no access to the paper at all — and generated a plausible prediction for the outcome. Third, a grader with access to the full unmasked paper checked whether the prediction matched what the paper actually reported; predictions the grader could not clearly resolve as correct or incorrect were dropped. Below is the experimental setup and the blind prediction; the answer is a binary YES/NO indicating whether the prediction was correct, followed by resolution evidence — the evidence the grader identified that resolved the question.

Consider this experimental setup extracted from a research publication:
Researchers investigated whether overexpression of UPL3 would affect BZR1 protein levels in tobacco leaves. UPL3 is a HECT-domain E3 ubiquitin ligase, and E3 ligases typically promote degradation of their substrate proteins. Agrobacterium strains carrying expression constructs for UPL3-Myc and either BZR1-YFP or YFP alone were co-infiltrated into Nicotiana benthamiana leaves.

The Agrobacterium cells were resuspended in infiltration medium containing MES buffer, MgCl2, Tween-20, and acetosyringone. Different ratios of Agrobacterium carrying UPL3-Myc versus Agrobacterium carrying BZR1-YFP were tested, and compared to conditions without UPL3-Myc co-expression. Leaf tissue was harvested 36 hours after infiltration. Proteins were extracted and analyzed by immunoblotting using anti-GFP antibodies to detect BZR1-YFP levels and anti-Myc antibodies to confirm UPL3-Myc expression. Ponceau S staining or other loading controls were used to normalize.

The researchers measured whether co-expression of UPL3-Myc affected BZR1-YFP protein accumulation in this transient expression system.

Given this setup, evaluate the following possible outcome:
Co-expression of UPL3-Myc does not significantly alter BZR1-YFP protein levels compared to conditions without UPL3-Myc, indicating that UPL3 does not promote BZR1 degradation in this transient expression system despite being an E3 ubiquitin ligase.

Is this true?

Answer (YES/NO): NO